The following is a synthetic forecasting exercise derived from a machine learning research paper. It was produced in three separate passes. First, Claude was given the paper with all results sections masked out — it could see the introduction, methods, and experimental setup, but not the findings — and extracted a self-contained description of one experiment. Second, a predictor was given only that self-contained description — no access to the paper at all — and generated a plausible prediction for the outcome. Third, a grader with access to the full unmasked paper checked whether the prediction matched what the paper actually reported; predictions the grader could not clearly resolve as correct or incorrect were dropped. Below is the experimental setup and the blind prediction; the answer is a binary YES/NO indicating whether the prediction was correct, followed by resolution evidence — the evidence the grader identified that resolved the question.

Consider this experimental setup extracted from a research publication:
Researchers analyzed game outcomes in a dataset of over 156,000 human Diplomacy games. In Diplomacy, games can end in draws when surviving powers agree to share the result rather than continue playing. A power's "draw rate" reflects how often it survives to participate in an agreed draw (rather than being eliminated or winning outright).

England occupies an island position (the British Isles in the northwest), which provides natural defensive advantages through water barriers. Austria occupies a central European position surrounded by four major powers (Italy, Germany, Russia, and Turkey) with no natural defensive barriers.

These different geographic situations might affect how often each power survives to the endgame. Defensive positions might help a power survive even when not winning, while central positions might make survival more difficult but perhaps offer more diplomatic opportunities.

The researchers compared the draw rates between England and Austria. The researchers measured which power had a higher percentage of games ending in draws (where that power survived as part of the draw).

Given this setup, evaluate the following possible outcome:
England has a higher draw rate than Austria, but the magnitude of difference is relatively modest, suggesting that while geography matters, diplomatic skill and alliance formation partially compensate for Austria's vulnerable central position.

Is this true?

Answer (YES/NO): NO